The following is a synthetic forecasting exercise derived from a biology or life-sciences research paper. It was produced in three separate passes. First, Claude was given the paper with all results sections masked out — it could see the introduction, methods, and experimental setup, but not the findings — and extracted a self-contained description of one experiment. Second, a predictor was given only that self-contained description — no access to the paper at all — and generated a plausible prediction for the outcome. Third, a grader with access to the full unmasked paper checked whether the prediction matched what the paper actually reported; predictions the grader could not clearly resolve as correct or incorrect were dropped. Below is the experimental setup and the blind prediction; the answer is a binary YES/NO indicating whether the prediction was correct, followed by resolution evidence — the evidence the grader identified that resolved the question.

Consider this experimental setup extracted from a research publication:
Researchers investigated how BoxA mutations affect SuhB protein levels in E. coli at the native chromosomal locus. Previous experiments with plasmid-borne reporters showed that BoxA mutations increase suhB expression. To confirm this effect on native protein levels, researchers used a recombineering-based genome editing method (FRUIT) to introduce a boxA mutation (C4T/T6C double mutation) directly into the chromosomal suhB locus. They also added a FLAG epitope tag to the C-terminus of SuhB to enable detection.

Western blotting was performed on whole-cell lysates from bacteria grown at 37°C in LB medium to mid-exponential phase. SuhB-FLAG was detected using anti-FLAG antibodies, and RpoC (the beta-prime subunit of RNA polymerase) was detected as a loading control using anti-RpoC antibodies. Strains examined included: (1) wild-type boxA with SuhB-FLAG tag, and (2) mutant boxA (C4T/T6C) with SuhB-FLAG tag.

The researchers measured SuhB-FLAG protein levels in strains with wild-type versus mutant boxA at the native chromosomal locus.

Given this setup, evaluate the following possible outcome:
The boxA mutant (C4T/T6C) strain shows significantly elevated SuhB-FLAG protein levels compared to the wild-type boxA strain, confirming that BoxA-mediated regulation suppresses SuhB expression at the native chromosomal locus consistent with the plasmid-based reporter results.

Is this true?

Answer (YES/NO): NO